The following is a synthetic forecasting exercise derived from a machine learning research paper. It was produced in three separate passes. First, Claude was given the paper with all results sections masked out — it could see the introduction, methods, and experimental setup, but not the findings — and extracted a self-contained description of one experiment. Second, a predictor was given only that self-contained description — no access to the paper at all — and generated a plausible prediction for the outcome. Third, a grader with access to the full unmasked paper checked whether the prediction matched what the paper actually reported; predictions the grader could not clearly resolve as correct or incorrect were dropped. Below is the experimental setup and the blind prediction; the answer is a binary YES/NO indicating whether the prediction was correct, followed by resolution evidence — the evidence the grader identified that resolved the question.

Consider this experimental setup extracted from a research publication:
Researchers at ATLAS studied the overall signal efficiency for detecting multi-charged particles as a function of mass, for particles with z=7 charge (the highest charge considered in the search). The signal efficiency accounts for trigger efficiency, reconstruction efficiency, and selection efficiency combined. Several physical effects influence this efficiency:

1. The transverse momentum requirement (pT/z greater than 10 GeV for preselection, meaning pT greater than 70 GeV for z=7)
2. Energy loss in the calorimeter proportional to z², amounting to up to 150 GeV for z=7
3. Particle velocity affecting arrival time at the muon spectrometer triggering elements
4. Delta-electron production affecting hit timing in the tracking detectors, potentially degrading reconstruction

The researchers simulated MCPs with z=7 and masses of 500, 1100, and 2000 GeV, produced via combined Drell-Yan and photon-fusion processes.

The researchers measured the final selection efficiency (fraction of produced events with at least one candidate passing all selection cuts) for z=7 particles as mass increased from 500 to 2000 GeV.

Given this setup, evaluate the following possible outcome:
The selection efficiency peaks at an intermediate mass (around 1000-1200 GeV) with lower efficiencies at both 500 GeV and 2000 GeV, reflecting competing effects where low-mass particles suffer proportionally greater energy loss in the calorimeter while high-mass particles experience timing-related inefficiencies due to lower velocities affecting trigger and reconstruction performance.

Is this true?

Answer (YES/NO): YES